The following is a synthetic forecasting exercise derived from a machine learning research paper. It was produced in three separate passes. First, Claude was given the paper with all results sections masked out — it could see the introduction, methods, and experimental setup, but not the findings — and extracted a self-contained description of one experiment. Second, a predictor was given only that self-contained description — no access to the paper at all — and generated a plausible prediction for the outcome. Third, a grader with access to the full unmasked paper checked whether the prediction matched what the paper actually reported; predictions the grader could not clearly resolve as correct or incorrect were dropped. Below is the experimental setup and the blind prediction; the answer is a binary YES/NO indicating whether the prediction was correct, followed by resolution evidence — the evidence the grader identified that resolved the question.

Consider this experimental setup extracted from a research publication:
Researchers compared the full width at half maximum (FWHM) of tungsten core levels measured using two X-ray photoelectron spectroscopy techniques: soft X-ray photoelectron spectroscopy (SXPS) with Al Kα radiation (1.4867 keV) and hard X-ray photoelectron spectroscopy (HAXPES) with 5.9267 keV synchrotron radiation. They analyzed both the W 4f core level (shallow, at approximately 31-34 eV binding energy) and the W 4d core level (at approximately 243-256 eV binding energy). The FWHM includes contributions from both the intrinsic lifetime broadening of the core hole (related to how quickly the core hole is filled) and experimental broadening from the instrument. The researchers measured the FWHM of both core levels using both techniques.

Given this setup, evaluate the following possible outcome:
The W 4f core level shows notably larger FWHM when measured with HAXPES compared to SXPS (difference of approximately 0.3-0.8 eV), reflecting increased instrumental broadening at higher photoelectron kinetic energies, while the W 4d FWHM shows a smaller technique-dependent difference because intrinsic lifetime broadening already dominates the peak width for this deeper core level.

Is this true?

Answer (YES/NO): NO